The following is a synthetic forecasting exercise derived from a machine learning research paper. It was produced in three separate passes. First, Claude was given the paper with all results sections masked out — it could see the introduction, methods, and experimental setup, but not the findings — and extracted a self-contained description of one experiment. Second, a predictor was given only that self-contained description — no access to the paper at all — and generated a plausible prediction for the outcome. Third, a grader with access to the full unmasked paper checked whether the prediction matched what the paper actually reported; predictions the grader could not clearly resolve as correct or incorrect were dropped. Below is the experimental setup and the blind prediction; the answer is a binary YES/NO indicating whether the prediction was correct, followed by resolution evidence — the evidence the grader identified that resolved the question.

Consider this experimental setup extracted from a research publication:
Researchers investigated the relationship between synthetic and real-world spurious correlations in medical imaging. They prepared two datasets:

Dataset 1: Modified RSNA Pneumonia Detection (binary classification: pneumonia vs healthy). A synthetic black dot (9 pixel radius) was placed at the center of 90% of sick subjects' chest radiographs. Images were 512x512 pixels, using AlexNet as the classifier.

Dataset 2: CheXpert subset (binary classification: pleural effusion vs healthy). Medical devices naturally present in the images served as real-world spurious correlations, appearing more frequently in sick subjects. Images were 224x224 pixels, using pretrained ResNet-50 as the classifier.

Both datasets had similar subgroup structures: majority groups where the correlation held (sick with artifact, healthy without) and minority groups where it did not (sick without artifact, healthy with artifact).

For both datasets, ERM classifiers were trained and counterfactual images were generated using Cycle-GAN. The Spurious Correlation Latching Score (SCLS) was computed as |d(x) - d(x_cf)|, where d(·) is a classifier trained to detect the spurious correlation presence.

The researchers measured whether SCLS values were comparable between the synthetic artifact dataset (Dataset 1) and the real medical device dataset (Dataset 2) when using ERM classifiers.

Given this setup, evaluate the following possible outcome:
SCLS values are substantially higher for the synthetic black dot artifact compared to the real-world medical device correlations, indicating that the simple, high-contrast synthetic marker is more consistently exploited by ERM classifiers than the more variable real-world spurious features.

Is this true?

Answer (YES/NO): NO